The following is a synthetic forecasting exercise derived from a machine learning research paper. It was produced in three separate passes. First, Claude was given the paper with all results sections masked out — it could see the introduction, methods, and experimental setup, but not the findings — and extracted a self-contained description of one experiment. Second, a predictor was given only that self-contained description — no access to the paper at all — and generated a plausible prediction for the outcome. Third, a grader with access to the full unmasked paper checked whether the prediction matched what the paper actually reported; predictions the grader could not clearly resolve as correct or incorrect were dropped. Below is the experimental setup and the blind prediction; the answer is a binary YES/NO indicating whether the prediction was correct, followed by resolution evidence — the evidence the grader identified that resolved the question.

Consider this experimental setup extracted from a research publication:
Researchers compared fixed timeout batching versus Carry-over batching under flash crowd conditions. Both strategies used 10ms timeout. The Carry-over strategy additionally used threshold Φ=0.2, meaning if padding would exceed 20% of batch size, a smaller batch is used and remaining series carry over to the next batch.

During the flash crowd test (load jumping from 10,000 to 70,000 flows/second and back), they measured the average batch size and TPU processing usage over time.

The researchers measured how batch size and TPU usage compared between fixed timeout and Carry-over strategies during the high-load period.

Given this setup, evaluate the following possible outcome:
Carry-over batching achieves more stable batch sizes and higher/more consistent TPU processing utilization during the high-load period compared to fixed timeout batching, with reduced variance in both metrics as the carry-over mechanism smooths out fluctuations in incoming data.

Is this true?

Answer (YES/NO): NO